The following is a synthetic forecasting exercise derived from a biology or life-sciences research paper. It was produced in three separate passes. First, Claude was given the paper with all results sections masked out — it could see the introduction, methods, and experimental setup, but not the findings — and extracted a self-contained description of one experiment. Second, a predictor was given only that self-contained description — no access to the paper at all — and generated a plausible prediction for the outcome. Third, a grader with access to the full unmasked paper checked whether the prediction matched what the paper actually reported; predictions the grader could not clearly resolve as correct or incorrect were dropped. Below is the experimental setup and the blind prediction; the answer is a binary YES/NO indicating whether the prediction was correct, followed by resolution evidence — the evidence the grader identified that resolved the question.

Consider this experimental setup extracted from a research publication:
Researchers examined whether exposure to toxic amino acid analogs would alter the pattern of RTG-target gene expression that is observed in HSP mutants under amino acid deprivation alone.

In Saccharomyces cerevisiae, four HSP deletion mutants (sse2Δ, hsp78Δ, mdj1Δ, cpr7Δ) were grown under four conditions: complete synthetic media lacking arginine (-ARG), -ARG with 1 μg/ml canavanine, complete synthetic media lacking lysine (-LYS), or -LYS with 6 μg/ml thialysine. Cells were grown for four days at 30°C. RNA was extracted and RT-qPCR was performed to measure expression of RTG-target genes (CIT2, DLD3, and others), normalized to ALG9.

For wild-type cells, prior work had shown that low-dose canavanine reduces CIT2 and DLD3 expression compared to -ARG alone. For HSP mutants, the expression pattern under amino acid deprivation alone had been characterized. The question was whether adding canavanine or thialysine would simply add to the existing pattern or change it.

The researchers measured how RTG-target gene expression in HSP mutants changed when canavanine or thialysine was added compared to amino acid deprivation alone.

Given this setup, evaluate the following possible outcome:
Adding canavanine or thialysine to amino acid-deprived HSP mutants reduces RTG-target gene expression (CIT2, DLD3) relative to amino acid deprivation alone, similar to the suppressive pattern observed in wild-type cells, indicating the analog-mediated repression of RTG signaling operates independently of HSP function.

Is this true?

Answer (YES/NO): NO